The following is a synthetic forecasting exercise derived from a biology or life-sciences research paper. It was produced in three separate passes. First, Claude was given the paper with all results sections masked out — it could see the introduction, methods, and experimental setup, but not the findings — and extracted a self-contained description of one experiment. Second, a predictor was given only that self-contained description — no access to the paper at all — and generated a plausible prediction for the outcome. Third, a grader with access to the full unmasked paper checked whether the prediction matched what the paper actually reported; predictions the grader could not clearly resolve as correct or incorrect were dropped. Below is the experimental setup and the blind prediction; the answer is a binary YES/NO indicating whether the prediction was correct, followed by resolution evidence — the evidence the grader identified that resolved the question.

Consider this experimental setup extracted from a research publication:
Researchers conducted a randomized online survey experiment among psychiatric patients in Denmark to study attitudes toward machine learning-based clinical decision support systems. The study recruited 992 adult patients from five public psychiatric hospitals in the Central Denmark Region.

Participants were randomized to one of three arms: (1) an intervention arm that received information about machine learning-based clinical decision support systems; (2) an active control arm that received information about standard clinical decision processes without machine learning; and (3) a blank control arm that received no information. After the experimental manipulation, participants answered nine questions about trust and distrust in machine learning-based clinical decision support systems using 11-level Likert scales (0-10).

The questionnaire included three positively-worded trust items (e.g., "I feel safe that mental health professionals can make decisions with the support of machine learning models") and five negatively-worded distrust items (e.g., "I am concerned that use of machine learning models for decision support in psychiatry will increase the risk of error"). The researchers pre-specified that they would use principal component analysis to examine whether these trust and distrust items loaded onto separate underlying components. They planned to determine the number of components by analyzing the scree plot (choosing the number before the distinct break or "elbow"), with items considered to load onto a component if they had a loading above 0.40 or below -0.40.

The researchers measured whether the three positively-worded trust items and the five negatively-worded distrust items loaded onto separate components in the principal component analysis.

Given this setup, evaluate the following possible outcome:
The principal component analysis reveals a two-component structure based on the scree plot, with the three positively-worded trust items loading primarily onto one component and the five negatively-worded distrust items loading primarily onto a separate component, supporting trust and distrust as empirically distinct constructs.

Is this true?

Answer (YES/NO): YES